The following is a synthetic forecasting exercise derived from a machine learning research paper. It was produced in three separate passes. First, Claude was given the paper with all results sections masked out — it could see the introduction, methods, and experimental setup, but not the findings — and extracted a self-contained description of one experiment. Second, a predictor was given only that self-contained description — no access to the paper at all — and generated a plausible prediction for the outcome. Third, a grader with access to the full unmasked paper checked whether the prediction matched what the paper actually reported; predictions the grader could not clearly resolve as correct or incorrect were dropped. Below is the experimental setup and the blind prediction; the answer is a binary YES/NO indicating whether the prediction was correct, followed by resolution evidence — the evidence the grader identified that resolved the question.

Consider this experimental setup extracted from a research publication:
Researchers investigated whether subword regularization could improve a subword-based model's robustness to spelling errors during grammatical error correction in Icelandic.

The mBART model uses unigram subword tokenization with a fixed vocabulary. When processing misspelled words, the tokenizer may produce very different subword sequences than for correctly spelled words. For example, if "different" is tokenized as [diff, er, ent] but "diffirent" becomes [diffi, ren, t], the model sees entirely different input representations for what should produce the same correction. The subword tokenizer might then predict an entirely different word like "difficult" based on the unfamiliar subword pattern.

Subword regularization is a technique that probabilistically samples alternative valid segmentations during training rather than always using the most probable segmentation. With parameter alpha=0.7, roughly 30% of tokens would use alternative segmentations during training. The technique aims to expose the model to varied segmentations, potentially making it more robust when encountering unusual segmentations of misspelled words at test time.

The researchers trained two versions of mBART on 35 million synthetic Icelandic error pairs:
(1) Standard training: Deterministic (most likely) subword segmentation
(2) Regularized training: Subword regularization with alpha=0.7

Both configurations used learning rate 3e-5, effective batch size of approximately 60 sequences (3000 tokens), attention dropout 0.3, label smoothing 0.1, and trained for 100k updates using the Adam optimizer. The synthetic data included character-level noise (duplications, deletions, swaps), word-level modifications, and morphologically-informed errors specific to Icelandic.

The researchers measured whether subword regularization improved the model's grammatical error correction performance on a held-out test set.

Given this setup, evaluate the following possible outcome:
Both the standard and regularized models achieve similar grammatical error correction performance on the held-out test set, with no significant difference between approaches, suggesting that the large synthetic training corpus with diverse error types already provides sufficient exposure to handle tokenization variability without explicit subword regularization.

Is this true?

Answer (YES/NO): YES